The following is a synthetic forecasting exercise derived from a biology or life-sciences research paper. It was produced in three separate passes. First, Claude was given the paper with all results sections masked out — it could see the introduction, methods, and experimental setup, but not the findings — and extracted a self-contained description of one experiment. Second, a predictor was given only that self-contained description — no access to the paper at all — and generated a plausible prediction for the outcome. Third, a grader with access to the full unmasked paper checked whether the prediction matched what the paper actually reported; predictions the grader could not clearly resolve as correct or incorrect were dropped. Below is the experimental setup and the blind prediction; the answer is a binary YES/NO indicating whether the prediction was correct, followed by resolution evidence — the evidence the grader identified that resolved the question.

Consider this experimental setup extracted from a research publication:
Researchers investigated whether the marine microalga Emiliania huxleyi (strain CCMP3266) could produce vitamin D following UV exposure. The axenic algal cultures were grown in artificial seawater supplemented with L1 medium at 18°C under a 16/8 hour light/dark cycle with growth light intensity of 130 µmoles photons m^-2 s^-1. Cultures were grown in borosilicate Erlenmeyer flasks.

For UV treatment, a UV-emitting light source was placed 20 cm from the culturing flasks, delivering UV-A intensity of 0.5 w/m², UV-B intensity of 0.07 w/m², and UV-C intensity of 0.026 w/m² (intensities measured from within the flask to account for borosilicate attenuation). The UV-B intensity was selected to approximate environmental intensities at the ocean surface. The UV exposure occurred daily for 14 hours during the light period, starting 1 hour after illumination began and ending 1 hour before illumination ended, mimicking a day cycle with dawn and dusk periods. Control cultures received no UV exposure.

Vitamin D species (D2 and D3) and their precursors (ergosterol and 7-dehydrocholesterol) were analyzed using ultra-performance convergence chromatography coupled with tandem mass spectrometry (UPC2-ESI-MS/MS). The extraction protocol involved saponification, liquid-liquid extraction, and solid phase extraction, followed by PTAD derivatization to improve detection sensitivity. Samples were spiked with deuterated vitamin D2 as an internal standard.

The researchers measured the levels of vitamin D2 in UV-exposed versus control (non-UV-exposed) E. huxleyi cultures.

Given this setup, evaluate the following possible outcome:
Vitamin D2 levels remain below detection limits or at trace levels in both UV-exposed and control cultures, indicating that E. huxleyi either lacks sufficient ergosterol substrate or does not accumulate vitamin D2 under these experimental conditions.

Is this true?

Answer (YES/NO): NO